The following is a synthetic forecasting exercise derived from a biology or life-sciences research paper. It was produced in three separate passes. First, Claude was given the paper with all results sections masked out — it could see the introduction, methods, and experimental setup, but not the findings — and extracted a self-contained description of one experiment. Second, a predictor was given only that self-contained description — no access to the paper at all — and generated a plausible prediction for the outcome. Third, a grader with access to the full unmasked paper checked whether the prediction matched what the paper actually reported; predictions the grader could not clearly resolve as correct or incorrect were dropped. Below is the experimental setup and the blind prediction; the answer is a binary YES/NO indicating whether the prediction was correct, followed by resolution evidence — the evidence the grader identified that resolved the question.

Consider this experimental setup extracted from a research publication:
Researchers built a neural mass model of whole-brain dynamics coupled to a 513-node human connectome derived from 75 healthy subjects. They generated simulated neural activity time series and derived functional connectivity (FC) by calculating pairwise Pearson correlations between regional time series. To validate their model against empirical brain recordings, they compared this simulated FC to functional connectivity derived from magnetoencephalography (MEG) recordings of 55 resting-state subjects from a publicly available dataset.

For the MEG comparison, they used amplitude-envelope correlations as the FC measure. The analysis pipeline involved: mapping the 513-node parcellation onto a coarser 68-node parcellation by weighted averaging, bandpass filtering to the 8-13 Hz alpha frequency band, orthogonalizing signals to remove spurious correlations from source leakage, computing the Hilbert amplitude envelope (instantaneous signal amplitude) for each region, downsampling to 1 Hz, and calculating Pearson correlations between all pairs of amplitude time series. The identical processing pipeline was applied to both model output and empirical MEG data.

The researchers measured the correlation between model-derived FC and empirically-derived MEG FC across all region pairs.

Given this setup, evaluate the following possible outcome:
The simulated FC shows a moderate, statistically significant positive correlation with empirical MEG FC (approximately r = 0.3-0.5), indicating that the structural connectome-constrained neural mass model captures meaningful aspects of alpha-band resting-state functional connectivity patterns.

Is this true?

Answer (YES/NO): YES